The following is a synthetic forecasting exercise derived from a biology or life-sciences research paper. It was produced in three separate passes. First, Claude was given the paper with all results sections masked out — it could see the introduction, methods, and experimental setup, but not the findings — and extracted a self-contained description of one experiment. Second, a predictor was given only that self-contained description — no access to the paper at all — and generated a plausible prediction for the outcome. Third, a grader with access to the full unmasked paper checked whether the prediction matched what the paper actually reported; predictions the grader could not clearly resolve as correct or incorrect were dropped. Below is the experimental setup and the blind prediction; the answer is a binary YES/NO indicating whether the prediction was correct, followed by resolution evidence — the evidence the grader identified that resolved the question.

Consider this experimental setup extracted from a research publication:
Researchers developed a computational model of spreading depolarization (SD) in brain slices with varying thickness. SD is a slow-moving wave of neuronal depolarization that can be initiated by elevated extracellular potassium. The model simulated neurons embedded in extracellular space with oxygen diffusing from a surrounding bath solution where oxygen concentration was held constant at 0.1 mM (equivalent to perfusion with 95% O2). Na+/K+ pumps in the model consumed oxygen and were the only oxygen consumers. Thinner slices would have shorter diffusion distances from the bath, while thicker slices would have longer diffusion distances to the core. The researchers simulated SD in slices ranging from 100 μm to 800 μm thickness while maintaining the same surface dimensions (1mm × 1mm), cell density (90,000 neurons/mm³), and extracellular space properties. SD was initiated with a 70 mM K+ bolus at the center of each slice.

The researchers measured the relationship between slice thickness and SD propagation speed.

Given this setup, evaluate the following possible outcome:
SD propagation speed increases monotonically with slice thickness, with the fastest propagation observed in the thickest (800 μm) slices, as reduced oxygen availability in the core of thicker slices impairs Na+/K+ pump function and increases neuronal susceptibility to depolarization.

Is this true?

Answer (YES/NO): NO